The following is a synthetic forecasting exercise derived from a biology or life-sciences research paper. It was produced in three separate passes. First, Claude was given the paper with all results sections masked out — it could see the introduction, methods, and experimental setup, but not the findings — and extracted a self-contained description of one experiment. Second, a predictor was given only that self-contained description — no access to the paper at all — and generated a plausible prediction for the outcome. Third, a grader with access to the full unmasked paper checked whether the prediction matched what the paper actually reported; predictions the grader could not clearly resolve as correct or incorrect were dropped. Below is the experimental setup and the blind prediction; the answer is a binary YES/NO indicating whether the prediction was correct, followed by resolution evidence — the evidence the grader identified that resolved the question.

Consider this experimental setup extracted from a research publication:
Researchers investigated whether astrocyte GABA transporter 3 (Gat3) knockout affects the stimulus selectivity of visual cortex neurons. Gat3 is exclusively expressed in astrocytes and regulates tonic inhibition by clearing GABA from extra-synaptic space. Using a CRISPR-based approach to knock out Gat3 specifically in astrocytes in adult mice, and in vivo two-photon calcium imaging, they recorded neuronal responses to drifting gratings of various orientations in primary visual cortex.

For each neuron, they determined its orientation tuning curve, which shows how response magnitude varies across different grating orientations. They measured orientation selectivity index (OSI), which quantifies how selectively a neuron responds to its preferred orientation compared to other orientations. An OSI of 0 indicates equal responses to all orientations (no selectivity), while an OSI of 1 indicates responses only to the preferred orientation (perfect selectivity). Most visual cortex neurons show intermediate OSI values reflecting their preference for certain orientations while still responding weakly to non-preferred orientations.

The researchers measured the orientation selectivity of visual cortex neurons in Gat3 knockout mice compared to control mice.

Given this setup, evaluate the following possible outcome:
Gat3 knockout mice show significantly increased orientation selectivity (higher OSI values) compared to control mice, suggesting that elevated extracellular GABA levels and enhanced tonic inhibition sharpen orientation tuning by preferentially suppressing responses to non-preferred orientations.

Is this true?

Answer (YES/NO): NO